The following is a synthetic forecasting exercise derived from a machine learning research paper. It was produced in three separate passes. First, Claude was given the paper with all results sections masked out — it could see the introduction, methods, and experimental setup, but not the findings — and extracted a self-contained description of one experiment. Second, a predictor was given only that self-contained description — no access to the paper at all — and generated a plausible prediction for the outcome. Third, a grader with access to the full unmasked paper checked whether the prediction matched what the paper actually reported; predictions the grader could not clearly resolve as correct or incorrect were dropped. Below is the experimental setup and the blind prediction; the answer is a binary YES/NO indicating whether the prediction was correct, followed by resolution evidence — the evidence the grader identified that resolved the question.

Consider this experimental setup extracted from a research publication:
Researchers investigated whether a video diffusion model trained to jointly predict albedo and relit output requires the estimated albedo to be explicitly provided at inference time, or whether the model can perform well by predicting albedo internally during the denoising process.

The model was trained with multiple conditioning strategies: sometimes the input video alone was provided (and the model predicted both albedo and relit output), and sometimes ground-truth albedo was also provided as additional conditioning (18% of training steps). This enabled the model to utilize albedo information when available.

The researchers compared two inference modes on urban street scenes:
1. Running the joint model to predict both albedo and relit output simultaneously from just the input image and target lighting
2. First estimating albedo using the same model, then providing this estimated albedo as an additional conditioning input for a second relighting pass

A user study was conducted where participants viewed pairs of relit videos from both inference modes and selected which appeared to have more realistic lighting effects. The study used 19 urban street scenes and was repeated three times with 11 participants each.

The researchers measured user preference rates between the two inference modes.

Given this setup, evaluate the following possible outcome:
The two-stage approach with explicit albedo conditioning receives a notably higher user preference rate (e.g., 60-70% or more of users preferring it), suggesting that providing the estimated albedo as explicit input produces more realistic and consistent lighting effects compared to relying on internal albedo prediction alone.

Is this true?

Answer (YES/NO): NO